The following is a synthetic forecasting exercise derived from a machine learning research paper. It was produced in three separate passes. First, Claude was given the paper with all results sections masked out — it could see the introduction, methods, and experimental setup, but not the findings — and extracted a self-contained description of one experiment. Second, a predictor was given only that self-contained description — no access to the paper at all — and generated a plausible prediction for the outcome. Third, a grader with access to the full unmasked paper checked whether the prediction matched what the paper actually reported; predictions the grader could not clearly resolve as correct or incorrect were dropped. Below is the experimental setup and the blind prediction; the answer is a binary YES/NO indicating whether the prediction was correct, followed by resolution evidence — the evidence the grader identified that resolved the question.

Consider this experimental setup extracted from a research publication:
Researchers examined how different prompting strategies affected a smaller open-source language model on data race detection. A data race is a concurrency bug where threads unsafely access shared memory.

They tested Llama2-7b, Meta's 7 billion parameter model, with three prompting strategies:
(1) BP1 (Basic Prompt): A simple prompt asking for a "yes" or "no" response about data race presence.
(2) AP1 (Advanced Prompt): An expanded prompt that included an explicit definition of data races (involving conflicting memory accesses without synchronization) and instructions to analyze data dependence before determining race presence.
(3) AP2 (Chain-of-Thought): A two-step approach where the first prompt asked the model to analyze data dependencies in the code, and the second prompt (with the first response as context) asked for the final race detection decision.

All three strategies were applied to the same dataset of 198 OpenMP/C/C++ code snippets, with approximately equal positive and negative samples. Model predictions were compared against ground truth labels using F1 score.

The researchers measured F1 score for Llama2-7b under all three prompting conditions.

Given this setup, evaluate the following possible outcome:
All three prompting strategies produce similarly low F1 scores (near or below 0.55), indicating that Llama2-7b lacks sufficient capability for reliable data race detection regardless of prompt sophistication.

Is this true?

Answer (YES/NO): NO